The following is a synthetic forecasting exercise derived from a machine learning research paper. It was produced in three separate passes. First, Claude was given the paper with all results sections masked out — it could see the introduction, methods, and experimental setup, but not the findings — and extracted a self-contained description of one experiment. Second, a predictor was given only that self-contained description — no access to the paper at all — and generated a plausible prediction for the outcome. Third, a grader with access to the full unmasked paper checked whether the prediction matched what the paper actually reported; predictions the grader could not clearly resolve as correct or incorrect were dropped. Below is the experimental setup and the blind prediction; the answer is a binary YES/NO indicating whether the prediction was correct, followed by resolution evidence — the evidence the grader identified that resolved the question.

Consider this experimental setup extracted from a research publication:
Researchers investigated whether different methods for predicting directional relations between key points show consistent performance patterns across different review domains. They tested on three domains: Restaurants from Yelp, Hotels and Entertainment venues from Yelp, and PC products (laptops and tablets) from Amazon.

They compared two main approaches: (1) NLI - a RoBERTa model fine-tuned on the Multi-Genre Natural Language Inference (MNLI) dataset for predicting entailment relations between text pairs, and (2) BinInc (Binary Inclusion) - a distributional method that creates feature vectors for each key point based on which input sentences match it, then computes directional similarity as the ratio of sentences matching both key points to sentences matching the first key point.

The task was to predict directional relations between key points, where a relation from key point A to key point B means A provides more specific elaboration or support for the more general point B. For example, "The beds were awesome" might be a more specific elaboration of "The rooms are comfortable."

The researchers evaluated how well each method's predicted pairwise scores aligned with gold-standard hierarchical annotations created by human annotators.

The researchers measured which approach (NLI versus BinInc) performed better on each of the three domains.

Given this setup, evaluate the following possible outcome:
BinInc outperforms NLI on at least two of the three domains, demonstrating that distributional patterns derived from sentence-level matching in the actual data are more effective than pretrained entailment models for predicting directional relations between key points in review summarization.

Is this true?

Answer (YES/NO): YES